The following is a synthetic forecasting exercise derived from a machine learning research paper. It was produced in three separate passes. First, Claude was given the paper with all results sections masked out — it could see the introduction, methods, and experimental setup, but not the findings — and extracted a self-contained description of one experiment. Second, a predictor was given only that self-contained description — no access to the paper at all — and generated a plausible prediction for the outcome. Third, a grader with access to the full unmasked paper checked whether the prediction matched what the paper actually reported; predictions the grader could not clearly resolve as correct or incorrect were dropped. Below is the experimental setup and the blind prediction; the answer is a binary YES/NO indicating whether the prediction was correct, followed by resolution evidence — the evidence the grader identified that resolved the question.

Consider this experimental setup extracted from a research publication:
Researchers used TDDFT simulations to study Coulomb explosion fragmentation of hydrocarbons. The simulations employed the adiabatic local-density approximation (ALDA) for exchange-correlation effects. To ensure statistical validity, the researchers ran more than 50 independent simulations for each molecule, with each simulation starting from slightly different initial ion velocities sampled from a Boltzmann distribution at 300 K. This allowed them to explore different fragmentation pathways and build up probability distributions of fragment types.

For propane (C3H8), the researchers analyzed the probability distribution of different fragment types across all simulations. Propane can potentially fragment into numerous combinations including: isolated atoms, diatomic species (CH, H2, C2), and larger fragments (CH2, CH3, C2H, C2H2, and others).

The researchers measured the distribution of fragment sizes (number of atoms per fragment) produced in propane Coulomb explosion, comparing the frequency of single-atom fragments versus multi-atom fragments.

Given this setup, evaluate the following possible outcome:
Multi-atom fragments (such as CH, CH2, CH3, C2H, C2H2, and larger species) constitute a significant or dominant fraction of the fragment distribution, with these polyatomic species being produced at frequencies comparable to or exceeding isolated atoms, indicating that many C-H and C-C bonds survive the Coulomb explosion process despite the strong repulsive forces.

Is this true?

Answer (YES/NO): NO